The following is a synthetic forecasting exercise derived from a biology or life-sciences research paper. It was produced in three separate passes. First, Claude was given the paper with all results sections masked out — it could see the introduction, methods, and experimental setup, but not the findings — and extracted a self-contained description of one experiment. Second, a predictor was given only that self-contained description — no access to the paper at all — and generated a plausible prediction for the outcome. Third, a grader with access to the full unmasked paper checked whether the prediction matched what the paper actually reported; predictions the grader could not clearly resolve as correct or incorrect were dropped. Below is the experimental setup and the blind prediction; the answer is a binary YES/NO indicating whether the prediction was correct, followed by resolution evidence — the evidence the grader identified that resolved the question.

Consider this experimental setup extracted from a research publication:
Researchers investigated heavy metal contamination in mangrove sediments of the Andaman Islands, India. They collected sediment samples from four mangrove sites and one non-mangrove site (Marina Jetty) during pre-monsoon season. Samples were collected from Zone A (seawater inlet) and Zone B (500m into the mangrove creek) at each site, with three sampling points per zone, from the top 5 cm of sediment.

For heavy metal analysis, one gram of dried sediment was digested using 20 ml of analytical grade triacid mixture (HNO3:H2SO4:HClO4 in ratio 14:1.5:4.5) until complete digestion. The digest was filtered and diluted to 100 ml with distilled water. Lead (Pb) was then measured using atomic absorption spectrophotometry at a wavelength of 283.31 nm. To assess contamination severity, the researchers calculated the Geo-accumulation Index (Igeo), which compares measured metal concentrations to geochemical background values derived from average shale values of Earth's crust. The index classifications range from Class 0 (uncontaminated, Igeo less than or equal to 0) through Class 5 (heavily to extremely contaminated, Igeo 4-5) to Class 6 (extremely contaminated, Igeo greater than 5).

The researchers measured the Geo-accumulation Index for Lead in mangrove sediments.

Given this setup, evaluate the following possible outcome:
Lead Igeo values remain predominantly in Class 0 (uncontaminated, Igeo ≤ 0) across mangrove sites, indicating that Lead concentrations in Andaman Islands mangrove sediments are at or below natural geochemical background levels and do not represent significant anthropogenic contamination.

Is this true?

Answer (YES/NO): NO